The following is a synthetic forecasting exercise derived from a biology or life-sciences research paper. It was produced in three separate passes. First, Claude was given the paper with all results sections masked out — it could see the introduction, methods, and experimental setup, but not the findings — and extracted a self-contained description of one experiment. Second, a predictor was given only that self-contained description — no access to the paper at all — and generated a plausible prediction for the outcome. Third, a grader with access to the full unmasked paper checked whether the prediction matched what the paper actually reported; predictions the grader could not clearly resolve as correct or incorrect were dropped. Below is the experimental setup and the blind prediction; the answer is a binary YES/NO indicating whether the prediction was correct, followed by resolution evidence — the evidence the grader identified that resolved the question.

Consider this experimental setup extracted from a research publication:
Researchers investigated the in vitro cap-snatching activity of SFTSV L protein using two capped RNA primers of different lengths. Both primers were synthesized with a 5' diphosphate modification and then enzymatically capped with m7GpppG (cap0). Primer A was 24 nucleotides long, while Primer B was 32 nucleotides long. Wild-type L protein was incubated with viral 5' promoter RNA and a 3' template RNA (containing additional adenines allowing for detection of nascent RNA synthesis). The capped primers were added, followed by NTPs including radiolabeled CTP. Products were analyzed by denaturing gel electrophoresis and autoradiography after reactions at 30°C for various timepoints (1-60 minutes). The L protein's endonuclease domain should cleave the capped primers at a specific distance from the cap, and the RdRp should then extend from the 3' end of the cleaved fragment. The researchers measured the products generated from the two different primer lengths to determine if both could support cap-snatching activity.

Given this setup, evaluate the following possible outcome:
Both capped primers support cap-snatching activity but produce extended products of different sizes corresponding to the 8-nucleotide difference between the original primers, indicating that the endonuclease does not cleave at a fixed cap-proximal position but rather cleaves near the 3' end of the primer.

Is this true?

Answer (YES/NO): NO